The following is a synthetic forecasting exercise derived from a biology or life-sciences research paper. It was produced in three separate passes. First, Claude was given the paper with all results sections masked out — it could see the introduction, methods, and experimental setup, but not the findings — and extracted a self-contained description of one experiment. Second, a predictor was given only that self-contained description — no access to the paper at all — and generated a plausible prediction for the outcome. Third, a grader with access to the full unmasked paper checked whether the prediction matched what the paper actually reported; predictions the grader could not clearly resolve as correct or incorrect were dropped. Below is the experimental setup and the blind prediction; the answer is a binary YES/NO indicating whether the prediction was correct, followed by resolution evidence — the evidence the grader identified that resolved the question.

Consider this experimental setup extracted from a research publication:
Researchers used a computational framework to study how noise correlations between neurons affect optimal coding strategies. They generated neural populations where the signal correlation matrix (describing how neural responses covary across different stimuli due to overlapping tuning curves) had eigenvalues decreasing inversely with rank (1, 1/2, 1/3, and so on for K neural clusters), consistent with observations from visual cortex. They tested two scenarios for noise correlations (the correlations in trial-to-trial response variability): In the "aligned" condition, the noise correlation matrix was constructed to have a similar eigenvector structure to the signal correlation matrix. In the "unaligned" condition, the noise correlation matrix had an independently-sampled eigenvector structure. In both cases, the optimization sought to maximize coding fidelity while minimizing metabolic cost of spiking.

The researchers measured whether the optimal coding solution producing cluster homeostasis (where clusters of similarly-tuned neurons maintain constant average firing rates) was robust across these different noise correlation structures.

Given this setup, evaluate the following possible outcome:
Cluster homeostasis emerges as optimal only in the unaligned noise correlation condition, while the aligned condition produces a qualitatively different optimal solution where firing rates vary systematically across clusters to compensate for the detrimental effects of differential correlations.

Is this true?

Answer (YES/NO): NO